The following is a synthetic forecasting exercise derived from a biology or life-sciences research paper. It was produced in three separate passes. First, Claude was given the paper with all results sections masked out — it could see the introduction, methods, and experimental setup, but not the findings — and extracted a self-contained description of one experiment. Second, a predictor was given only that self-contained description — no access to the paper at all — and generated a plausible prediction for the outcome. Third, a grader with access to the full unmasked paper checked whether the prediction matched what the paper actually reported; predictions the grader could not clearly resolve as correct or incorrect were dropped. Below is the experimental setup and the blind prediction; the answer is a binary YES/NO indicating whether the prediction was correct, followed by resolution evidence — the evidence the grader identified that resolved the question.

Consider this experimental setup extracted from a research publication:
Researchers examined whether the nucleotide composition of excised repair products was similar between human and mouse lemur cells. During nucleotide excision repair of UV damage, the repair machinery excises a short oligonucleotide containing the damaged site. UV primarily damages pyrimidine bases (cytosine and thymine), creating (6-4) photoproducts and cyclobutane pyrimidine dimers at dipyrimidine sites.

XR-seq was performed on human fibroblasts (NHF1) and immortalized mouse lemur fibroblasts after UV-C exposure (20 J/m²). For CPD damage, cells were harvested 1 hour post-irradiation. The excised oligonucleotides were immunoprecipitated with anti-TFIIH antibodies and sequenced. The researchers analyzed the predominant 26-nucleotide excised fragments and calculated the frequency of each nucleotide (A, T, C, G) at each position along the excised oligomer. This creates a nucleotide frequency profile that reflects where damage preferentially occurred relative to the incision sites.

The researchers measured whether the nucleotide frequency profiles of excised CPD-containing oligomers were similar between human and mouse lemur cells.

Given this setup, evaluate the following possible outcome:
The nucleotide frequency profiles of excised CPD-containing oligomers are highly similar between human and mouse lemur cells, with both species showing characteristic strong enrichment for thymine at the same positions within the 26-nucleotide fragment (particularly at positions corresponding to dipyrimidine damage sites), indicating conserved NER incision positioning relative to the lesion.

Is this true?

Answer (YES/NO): YES